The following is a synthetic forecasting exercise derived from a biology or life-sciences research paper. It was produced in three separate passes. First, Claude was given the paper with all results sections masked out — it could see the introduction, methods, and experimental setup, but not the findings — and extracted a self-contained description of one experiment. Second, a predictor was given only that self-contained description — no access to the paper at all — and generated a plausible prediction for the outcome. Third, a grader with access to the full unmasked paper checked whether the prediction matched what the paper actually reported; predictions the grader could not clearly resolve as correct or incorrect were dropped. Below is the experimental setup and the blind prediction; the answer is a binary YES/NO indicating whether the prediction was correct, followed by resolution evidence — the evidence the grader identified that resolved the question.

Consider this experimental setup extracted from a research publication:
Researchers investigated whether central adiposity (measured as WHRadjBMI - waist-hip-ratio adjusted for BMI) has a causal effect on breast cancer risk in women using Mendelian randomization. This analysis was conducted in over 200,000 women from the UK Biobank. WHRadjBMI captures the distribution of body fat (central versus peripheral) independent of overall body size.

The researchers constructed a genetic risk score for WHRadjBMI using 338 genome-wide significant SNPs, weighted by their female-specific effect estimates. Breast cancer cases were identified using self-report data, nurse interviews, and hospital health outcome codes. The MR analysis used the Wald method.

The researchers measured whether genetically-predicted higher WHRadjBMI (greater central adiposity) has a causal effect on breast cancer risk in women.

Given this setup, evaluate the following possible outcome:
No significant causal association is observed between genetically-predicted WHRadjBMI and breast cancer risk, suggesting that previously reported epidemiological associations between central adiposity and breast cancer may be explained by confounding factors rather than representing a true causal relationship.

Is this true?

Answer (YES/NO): YES